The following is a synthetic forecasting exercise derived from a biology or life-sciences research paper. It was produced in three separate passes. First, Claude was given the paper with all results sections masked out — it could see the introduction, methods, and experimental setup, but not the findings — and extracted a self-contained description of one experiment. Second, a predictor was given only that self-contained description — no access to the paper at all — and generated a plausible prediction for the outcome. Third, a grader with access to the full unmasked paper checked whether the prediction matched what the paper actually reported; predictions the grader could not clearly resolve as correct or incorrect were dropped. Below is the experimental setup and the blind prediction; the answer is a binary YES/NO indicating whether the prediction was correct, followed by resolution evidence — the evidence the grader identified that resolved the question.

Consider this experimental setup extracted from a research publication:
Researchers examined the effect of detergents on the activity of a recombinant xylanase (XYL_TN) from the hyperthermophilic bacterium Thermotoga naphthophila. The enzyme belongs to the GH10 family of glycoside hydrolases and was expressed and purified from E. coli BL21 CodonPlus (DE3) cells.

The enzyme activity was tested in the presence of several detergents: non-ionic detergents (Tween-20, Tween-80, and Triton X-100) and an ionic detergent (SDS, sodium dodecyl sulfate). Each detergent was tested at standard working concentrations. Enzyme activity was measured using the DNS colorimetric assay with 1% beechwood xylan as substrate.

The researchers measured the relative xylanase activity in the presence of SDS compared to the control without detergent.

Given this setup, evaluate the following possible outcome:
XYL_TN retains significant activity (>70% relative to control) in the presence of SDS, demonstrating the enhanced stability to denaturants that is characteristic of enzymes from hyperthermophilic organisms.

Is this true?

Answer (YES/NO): NO